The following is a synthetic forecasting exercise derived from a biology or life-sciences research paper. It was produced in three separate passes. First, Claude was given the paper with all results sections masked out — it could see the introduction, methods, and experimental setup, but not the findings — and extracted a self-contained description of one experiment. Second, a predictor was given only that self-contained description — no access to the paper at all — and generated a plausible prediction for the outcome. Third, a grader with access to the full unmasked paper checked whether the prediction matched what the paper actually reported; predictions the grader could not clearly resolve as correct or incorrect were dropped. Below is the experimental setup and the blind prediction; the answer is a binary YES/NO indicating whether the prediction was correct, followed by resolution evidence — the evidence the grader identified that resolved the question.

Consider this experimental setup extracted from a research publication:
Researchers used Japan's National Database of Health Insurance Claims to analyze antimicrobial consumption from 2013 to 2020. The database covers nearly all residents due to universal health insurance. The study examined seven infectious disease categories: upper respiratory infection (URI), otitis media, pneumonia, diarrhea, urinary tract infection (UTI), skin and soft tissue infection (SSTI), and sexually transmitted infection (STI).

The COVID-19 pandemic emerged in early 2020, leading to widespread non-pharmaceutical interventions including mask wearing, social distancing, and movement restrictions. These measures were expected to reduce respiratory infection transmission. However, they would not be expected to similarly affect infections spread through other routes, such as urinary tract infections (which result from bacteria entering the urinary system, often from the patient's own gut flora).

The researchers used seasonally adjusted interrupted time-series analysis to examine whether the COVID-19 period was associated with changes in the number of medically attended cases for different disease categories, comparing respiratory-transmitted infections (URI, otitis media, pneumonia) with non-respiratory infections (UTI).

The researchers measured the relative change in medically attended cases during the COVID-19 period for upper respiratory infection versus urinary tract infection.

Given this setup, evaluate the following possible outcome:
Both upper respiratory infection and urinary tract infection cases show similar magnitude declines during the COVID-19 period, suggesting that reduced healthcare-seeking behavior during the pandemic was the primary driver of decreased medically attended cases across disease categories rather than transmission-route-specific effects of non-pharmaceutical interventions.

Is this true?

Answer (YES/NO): NO